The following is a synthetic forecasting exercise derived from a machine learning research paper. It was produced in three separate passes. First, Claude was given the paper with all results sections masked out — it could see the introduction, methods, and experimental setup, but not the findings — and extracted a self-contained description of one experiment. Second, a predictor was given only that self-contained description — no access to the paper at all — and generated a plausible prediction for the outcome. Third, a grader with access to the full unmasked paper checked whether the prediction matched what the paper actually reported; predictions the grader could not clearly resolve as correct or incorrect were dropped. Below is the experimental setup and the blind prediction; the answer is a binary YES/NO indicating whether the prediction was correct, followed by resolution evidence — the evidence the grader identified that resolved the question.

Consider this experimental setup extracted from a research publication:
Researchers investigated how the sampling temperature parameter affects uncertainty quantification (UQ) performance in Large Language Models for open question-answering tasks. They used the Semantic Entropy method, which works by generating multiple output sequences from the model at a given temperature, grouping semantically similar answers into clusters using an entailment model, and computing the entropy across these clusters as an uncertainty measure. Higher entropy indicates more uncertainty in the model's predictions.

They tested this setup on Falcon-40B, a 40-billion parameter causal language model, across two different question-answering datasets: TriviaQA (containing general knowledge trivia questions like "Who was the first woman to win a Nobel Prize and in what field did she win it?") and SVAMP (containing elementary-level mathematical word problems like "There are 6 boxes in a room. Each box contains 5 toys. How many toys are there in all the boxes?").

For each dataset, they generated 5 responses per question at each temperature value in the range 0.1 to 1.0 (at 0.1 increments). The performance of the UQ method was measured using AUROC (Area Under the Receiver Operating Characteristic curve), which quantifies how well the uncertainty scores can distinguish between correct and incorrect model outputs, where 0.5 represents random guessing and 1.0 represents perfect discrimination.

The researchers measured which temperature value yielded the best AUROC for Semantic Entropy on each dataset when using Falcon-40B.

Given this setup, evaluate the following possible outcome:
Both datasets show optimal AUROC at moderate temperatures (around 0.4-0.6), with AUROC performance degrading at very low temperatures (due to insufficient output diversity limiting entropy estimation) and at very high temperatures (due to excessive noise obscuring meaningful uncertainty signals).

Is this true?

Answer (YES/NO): NO